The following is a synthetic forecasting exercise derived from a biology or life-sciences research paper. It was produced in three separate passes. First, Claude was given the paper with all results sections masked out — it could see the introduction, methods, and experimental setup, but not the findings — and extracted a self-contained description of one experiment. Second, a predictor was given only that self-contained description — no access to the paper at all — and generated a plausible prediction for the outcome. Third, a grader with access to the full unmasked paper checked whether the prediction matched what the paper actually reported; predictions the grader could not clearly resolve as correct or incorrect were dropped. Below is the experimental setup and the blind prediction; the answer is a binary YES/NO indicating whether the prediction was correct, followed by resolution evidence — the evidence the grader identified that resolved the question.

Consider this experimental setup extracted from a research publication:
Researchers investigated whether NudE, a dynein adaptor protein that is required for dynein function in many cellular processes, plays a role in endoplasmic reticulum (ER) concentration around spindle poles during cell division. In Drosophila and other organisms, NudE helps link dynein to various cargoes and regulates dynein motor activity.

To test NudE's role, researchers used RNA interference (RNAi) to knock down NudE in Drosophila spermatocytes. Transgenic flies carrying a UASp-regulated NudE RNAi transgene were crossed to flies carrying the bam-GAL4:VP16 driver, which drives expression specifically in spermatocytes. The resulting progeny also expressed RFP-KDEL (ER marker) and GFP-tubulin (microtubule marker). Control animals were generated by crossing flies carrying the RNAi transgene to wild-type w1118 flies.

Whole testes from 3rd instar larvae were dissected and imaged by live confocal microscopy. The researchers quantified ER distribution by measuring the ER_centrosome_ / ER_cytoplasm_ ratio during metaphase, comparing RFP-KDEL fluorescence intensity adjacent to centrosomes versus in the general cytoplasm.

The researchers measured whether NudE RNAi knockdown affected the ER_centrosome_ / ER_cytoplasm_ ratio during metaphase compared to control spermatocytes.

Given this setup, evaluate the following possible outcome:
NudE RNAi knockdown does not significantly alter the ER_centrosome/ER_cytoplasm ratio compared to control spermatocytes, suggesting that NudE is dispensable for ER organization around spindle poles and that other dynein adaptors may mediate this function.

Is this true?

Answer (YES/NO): NO